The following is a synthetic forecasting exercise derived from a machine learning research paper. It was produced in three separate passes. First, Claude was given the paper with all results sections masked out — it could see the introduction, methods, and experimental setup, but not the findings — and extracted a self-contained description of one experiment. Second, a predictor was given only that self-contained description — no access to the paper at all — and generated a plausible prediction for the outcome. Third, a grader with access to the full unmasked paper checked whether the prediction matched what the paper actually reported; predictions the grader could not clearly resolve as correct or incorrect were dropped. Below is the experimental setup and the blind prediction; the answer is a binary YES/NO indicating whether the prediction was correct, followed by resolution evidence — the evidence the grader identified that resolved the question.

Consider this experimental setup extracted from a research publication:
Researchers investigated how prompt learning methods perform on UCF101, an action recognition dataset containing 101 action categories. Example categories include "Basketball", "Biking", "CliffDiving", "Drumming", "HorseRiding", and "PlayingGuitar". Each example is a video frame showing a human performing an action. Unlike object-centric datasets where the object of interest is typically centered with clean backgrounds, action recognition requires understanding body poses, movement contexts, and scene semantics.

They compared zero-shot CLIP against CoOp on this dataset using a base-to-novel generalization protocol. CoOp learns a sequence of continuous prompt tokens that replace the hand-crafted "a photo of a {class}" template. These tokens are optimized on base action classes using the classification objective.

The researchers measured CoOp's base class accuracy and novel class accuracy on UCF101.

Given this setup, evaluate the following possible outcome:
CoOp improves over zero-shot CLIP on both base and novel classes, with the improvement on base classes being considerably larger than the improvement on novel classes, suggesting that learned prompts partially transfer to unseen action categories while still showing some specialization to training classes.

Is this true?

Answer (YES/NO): NO